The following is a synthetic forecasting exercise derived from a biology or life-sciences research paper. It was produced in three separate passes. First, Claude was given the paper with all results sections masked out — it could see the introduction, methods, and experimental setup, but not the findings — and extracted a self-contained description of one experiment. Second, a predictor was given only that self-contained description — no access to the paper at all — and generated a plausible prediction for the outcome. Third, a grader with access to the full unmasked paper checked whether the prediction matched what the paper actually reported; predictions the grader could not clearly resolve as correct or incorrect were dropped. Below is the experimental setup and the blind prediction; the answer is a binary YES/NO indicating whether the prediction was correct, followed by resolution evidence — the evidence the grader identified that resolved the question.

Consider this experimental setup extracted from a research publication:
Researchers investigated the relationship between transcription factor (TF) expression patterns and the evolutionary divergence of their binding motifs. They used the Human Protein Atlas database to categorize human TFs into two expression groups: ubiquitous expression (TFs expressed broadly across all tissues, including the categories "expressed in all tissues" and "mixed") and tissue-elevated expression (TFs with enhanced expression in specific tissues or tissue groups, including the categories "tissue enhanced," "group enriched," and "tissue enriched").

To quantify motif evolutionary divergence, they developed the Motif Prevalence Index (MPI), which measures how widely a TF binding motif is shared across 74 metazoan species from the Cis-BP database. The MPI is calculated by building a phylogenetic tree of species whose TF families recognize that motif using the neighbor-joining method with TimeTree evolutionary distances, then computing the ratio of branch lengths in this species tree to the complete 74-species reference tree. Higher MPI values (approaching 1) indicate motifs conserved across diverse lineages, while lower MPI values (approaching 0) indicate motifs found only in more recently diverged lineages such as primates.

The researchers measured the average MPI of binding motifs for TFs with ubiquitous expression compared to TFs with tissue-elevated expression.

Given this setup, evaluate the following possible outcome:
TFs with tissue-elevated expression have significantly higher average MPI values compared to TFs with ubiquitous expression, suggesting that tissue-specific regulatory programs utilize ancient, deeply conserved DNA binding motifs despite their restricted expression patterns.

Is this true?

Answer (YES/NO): YES